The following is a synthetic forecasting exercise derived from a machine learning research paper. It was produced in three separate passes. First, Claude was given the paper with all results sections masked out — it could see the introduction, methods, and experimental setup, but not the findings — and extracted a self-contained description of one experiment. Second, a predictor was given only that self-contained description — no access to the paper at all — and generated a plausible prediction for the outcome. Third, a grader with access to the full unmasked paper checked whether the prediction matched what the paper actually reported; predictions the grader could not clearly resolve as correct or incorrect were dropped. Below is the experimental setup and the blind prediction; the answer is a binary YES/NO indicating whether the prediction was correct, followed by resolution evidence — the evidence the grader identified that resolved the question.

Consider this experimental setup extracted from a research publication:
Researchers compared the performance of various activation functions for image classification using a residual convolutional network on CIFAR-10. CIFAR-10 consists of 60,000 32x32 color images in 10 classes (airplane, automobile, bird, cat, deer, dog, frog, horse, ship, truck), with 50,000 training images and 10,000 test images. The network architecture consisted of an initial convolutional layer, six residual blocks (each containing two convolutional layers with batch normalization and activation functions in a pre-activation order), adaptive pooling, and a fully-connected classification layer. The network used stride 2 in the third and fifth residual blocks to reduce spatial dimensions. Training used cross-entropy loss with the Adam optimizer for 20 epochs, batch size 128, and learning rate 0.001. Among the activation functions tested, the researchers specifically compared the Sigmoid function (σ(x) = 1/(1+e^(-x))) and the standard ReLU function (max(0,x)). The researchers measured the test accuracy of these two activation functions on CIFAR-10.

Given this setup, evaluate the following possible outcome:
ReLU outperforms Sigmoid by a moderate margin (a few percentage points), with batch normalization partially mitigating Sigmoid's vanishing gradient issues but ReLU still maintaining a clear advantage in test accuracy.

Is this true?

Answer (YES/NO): NO